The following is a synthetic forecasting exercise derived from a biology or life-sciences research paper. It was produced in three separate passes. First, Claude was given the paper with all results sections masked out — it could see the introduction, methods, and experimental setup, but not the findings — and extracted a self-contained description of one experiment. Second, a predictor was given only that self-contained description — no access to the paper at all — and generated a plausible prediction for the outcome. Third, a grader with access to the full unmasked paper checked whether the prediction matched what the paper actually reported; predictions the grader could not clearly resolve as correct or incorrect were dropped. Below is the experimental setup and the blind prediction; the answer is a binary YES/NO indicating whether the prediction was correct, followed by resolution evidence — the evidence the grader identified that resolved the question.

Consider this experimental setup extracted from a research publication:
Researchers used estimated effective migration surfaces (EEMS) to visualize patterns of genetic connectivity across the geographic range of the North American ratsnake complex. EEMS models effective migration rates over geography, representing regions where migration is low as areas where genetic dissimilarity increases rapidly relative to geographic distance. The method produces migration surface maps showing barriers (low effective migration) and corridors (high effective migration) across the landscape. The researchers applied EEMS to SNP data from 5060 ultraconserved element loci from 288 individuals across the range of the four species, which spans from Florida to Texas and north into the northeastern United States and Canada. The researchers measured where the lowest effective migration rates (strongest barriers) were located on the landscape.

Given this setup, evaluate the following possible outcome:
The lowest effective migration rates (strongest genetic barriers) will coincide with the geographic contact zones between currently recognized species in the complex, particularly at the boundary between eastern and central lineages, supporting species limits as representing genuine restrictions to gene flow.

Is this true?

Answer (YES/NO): YES